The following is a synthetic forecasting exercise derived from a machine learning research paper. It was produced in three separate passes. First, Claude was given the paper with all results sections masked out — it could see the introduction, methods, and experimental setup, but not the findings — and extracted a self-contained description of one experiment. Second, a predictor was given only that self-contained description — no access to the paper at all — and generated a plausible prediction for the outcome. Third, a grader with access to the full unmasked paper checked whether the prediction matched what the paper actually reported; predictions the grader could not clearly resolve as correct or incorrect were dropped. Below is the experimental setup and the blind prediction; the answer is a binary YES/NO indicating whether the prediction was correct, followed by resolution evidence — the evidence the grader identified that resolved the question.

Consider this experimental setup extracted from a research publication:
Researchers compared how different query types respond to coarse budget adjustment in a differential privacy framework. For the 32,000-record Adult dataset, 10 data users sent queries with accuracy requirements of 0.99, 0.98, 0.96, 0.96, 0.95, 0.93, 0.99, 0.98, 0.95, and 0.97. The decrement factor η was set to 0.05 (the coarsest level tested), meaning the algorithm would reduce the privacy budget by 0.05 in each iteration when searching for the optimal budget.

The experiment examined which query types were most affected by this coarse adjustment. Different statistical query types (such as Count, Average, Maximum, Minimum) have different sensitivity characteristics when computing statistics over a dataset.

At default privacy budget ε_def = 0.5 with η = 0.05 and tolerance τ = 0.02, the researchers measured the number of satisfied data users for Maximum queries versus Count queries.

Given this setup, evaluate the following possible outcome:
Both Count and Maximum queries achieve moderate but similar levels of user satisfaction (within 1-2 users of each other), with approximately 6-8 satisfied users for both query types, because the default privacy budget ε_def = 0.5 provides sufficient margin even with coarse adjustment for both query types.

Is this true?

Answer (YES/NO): NO